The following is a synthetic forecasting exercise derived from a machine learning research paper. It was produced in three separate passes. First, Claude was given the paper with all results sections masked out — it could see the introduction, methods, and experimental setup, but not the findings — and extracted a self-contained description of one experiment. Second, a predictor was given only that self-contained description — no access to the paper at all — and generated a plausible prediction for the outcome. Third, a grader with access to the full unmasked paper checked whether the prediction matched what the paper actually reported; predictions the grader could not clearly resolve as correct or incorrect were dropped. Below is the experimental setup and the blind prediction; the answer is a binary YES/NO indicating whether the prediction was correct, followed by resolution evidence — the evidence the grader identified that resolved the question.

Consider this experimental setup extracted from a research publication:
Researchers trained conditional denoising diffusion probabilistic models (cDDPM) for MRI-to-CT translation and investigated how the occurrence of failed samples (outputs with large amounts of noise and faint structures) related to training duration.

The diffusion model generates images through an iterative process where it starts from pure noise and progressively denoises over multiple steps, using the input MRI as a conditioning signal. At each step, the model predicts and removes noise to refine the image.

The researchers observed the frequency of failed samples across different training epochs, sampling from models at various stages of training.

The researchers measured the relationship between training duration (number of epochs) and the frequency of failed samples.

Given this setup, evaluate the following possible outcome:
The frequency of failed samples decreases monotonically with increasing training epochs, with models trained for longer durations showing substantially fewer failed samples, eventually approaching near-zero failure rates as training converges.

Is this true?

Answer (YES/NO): NO